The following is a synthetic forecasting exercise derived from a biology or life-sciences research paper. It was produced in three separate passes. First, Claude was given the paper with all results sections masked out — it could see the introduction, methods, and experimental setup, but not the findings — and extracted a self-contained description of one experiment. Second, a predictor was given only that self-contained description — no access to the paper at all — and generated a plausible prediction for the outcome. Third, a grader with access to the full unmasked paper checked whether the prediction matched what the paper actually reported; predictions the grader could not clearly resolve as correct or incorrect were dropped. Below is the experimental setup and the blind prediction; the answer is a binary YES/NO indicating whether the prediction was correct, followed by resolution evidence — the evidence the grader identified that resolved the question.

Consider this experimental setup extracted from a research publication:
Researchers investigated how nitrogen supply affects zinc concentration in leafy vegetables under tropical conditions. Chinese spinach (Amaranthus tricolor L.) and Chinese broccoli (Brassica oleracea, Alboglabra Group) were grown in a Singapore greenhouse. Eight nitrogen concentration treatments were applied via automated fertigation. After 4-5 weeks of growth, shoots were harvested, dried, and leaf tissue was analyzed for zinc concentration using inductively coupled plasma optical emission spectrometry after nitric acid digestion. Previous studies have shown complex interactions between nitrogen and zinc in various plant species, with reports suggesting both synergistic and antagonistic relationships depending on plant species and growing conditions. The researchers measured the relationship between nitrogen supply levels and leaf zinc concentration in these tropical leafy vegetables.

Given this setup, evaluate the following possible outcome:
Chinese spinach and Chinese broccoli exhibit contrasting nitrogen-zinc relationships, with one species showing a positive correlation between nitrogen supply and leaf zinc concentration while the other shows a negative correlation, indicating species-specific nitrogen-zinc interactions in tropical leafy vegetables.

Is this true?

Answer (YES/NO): NO